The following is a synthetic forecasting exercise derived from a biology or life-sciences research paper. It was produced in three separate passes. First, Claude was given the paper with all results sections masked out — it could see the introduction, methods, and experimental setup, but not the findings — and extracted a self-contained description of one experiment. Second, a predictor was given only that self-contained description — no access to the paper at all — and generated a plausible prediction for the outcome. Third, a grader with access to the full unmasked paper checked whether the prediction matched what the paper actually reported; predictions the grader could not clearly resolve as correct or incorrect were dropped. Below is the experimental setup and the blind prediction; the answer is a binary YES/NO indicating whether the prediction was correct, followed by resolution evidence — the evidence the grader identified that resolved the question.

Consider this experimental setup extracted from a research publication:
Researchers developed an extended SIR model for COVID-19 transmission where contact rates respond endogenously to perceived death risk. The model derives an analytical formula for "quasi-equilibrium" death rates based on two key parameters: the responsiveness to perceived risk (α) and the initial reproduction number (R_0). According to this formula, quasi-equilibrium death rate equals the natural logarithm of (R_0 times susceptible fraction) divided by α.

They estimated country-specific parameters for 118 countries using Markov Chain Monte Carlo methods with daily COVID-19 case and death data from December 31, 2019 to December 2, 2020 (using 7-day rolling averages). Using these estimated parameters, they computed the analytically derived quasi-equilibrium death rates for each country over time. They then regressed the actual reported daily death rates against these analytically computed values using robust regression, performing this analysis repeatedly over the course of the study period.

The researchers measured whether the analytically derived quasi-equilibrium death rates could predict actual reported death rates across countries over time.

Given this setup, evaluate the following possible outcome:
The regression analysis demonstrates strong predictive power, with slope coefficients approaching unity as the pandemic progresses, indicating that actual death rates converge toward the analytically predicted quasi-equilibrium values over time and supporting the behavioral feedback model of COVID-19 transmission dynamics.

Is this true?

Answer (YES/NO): YES